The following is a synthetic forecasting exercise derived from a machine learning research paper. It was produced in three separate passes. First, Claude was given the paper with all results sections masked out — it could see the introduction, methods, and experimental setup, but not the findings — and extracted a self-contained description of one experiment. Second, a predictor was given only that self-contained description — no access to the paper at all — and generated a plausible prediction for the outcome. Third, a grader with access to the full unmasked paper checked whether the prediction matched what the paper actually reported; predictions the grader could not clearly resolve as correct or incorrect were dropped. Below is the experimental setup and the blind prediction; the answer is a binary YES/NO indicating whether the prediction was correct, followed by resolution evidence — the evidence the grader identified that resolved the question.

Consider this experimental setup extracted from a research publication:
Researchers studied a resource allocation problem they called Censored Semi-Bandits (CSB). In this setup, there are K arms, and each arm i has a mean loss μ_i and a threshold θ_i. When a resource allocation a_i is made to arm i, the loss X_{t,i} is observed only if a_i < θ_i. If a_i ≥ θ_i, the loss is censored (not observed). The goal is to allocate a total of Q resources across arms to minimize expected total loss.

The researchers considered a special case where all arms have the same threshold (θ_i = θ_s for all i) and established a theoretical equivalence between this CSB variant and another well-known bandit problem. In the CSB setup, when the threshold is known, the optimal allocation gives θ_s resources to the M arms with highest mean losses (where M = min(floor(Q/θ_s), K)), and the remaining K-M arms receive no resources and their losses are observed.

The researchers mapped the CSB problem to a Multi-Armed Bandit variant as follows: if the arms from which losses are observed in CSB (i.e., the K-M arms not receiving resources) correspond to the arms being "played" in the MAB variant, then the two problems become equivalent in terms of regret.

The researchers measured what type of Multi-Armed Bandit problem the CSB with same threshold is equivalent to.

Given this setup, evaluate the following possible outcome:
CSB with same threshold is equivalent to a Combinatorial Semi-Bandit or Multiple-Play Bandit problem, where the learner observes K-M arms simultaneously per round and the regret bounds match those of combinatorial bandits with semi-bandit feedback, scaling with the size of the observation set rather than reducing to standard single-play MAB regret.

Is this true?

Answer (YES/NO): YES